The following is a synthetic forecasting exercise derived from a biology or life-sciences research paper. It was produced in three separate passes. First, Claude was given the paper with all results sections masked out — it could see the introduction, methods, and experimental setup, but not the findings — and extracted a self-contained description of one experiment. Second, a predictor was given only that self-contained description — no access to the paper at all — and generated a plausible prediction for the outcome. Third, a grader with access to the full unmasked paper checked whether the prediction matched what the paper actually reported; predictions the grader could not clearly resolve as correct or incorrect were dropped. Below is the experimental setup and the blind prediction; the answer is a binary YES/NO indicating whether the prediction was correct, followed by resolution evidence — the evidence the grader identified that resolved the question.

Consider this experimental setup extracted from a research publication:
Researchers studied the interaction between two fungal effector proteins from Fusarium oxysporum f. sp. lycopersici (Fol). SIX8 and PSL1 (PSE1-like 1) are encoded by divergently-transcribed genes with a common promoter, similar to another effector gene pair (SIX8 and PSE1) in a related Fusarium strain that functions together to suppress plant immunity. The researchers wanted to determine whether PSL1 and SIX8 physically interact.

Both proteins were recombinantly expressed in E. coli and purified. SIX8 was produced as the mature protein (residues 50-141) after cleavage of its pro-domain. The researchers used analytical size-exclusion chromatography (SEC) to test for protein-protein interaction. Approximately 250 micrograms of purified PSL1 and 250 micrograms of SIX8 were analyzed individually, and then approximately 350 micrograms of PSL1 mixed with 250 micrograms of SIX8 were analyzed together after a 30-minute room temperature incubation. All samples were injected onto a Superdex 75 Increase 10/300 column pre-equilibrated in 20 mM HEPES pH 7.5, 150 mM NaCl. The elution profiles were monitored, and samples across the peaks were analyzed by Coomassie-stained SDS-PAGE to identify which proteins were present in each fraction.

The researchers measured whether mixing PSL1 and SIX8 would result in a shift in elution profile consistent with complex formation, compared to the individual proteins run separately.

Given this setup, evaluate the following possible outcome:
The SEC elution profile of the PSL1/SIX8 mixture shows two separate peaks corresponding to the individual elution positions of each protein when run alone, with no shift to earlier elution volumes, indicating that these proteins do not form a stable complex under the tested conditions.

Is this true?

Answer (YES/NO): NO